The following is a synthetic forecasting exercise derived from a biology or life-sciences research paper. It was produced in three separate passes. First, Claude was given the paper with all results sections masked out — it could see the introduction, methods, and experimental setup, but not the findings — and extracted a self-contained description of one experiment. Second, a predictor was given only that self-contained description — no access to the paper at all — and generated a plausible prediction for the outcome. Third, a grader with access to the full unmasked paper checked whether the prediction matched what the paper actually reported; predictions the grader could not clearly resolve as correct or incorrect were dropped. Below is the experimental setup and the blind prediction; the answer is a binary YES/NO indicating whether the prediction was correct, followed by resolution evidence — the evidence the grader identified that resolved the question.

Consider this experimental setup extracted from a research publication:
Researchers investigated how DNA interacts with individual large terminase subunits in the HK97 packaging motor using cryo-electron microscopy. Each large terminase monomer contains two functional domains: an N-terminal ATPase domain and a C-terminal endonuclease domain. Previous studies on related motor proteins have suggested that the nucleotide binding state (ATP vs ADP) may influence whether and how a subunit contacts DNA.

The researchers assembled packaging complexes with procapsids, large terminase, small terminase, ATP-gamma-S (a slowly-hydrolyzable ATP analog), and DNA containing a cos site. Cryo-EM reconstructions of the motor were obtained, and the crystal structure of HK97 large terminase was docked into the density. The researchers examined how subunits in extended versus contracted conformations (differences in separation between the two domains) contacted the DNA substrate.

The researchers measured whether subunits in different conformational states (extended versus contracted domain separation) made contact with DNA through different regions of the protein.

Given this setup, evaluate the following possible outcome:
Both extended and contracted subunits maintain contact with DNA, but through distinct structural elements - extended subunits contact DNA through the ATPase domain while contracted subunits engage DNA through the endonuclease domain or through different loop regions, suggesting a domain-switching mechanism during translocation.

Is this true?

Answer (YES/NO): NO